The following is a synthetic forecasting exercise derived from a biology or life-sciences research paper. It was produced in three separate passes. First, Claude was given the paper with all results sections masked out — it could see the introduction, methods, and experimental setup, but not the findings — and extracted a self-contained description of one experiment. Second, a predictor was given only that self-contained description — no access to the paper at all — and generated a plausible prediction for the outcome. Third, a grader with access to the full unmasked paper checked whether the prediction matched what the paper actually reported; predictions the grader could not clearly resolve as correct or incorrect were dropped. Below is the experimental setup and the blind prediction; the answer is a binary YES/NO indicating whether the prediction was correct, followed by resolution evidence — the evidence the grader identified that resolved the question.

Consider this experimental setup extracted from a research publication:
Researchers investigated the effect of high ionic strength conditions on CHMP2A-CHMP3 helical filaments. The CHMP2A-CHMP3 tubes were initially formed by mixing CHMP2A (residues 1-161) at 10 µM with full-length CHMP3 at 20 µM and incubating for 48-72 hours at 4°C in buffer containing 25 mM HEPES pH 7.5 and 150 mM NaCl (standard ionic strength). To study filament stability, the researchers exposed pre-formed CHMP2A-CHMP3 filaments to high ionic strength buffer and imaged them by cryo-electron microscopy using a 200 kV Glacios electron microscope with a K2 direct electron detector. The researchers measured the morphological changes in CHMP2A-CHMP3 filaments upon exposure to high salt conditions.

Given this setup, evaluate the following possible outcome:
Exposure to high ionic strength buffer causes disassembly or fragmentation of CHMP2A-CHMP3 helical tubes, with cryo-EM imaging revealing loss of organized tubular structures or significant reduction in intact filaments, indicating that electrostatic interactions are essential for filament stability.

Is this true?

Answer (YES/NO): NO